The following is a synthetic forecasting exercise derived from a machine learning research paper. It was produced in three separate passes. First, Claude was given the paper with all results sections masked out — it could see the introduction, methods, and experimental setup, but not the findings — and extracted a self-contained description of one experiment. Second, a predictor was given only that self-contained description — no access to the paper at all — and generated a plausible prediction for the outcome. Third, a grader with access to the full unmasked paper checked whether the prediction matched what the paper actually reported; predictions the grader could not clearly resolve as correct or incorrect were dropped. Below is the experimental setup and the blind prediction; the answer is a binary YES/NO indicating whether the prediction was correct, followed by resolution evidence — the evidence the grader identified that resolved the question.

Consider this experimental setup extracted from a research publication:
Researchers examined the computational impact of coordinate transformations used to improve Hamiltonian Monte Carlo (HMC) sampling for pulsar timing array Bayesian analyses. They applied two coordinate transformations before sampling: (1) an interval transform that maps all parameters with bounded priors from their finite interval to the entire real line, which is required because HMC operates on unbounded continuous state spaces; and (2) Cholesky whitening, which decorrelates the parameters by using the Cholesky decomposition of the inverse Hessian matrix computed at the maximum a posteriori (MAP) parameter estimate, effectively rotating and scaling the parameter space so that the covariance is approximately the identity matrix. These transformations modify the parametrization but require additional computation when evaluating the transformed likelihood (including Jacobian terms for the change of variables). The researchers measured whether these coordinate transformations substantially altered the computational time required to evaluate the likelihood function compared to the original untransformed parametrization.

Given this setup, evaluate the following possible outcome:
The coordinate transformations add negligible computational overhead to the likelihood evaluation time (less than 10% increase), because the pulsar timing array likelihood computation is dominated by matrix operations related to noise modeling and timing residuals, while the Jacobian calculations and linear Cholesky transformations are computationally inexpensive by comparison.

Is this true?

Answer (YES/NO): YES